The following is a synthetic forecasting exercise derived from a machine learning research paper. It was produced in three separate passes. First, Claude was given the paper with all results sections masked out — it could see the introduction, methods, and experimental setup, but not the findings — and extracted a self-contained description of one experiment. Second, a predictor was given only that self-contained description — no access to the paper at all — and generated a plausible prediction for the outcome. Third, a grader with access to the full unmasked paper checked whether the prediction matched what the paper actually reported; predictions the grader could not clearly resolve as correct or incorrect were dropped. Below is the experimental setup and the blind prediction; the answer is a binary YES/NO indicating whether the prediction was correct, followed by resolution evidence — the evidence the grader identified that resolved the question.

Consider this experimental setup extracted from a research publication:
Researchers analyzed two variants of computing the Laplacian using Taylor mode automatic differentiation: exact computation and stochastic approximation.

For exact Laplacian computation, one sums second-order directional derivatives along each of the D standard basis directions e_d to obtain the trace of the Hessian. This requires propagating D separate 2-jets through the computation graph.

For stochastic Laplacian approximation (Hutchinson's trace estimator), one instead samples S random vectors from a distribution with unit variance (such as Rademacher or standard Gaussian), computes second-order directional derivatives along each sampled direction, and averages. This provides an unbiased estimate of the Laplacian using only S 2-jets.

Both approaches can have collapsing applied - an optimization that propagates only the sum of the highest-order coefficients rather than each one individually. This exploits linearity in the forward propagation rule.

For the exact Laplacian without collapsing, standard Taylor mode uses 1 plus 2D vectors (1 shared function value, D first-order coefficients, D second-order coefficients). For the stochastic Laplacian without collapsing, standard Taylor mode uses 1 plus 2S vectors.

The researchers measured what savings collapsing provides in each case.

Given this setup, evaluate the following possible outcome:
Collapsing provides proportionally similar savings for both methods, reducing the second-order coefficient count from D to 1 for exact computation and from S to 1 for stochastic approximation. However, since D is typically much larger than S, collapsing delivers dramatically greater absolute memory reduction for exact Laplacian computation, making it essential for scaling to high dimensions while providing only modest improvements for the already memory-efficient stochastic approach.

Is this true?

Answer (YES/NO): NO